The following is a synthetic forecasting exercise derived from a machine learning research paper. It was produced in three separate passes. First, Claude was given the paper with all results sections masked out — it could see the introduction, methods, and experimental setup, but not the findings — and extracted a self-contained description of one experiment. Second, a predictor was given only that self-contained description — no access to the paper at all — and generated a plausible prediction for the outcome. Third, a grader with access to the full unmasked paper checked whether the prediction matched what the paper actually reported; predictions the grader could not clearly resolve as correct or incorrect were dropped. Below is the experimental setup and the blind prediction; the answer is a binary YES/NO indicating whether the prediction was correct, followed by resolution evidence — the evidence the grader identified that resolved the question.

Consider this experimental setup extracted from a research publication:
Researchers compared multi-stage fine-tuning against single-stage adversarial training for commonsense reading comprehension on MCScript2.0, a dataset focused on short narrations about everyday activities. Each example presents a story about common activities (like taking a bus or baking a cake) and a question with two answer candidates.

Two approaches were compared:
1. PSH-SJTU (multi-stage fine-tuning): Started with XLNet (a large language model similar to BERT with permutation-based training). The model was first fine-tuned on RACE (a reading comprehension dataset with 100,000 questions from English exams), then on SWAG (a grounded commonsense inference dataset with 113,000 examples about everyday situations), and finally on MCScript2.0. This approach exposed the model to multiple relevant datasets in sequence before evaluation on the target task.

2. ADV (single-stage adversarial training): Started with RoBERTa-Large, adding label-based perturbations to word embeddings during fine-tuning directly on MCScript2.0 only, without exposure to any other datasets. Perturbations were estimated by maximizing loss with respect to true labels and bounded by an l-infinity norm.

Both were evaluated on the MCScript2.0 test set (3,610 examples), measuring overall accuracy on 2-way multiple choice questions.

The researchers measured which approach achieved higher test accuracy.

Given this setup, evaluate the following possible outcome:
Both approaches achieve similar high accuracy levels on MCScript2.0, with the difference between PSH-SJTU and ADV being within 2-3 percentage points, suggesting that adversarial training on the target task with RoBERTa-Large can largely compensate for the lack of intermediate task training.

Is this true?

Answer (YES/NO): YES